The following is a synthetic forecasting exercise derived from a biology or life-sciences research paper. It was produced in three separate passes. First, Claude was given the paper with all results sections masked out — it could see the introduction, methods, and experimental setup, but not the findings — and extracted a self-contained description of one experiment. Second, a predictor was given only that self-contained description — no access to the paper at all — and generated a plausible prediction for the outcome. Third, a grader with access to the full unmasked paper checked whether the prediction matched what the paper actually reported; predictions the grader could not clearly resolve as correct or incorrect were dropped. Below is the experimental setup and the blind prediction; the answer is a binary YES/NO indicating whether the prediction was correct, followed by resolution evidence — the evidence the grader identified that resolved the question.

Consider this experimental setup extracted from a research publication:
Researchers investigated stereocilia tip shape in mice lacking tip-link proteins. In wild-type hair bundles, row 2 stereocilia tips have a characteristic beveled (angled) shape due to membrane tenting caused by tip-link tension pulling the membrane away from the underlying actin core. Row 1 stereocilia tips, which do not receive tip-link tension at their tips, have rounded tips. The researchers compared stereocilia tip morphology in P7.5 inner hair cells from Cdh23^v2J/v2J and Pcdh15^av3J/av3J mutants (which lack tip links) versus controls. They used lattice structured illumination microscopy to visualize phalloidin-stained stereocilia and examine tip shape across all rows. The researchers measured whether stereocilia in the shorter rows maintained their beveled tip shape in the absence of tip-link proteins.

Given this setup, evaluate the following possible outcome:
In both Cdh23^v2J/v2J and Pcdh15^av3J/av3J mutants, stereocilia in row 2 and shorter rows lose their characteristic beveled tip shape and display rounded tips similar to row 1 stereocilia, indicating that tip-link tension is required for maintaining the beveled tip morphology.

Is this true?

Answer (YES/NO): YES